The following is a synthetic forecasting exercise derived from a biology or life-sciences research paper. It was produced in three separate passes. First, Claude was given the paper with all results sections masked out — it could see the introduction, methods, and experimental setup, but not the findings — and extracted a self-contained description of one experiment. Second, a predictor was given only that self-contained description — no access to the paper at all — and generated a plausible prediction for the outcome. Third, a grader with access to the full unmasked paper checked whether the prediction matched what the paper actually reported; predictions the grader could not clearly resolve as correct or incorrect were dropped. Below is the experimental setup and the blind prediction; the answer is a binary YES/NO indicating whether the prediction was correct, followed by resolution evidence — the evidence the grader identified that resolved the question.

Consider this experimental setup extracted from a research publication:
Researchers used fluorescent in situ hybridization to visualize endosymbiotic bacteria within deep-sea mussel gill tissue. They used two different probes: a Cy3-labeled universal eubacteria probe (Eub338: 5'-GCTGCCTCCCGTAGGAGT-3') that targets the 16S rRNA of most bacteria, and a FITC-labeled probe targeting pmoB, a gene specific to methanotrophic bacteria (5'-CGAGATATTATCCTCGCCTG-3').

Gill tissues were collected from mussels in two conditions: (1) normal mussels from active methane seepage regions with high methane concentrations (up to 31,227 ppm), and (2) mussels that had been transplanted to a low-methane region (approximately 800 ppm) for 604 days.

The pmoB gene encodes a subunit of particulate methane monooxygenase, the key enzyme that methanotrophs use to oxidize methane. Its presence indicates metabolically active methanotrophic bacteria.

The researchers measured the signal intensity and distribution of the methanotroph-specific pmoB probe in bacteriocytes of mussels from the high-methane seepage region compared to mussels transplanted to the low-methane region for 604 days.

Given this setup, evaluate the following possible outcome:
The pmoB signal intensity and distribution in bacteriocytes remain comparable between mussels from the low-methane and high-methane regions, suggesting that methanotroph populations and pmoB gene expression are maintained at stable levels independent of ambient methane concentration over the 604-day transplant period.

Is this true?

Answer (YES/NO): NO